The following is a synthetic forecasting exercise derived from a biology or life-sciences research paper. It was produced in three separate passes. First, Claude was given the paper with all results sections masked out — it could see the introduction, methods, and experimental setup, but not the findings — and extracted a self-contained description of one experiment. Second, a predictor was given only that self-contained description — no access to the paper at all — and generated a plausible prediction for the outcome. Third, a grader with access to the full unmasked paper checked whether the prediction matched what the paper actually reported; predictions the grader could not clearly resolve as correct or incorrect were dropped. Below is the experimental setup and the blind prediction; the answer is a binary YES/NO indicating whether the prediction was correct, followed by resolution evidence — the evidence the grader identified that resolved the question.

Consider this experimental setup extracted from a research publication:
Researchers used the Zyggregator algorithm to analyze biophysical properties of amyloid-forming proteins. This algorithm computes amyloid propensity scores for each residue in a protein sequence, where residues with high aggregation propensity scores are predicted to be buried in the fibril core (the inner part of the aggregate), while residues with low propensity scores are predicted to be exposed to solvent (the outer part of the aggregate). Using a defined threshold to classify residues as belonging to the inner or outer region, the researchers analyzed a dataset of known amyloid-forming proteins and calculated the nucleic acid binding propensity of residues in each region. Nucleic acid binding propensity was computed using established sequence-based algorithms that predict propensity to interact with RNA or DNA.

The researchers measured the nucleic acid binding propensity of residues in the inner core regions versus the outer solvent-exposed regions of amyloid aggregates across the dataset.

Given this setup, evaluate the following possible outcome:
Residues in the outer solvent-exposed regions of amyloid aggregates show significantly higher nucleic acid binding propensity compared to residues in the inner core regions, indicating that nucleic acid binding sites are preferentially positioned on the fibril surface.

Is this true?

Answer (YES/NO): YES